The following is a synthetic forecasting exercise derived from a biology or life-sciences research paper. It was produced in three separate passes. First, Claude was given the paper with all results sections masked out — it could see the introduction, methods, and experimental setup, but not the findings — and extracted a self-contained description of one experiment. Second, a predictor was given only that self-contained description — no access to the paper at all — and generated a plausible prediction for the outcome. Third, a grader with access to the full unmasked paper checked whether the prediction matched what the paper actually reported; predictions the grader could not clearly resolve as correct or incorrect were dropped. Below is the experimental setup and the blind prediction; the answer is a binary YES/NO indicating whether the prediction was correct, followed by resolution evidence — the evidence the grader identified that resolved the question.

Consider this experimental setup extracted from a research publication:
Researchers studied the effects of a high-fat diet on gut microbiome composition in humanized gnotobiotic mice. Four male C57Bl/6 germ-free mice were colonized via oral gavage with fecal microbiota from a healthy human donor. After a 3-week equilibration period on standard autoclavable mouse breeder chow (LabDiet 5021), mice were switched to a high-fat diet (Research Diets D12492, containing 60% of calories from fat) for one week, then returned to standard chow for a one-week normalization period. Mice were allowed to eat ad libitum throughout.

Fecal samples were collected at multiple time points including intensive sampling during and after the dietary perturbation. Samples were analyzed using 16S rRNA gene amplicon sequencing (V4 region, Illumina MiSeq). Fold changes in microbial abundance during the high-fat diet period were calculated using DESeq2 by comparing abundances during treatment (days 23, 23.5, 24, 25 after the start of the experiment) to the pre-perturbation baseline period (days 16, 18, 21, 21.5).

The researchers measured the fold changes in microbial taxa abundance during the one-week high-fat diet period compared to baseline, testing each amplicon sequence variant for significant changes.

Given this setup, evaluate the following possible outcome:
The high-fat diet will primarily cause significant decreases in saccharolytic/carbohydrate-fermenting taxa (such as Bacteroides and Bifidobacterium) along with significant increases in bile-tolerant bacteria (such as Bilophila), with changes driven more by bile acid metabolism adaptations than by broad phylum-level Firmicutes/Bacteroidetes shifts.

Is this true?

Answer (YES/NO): NO